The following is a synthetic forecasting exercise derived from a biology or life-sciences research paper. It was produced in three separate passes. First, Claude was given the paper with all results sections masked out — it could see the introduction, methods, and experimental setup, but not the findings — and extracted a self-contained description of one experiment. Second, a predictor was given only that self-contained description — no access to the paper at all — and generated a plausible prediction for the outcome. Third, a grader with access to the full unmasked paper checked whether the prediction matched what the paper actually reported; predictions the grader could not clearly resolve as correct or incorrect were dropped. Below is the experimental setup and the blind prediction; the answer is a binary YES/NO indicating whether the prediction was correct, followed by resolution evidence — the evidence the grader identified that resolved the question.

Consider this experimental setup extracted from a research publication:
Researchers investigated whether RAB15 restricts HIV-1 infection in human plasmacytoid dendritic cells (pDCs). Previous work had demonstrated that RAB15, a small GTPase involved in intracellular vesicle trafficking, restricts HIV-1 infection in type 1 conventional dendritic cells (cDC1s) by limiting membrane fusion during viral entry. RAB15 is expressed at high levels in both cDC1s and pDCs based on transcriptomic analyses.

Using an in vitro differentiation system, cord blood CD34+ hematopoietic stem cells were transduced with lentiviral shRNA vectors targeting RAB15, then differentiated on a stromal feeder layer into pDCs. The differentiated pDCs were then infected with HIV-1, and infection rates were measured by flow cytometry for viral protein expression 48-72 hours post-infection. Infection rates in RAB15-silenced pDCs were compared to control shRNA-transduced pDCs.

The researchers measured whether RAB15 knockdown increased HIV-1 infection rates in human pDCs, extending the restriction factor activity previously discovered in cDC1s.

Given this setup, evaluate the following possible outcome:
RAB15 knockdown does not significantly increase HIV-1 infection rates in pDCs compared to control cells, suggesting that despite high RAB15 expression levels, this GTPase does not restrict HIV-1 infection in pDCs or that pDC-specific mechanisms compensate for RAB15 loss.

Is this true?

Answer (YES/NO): NO